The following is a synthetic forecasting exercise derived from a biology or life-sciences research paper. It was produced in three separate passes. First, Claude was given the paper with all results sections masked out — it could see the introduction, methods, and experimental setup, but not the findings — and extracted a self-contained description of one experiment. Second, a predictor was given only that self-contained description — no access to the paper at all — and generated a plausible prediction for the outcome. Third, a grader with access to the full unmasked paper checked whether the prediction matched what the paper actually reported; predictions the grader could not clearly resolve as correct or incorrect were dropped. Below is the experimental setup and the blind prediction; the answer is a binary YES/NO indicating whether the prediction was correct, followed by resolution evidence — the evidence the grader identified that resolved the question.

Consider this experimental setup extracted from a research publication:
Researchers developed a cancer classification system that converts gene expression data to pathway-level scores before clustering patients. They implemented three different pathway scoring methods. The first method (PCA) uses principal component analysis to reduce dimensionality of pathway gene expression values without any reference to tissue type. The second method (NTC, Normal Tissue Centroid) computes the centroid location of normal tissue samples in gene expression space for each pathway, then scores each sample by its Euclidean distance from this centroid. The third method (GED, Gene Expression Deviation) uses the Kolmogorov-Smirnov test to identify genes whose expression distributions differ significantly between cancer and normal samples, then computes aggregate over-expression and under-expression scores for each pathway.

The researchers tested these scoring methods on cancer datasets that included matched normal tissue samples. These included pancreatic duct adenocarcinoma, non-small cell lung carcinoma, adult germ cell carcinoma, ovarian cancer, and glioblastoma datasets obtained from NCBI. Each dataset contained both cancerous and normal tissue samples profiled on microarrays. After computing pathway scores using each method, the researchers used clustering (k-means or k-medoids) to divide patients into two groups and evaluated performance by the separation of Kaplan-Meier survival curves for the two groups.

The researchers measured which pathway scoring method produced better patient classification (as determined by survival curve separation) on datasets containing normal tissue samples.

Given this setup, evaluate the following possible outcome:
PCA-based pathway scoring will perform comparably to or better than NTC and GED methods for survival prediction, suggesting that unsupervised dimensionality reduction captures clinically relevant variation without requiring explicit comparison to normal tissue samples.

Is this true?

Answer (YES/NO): NO